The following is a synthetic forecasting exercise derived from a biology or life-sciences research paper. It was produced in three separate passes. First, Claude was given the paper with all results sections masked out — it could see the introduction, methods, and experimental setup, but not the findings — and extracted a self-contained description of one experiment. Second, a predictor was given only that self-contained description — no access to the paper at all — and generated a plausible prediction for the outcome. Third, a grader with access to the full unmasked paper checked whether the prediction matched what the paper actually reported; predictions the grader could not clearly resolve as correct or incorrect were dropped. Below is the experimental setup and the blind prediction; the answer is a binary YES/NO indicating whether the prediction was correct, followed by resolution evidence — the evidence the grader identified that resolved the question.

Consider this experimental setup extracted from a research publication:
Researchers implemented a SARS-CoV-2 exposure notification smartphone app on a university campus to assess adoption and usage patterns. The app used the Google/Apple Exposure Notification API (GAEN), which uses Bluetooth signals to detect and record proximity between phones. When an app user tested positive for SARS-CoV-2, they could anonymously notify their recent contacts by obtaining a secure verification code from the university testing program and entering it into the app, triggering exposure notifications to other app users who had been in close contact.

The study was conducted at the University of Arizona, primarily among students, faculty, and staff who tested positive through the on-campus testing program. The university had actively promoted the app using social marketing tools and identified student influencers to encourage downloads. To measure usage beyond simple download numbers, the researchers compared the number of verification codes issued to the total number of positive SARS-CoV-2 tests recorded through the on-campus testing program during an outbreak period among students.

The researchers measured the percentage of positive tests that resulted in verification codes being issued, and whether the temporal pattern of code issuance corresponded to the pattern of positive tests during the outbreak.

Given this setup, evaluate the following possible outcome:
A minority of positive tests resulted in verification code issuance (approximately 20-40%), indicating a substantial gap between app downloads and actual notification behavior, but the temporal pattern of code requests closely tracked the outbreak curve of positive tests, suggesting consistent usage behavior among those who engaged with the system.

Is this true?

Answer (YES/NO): YES